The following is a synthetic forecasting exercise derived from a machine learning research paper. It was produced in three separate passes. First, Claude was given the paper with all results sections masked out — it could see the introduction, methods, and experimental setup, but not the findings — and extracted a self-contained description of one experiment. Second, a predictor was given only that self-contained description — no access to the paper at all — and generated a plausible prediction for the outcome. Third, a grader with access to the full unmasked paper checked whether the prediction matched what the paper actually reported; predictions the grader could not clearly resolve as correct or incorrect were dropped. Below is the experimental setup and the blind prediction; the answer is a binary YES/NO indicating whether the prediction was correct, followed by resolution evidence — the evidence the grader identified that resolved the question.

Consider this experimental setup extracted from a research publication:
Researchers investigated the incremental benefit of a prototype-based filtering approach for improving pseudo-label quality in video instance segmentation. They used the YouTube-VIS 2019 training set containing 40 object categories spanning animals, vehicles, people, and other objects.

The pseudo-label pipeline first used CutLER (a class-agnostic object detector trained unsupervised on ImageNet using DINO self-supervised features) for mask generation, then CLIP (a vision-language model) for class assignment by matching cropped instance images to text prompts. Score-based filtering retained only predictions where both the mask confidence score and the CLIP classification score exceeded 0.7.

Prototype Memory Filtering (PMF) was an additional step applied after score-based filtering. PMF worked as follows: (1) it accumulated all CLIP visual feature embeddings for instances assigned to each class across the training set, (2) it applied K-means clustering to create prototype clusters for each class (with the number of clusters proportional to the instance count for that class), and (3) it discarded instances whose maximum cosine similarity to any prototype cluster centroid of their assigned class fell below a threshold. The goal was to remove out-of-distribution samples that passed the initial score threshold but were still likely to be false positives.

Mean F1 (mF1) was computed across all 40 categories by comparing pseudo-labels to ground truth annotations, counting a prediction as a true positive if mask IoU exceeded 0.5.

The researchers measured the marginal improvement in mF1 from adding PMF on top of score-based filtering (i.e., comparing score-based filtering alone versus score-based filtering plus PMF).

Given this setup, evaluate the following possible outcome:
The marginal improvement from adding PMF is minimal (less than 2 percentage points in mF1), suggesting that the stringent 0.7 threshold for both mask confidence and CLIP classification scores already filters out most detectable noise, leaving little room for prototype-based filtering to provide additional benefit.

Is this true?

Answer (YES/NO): YES